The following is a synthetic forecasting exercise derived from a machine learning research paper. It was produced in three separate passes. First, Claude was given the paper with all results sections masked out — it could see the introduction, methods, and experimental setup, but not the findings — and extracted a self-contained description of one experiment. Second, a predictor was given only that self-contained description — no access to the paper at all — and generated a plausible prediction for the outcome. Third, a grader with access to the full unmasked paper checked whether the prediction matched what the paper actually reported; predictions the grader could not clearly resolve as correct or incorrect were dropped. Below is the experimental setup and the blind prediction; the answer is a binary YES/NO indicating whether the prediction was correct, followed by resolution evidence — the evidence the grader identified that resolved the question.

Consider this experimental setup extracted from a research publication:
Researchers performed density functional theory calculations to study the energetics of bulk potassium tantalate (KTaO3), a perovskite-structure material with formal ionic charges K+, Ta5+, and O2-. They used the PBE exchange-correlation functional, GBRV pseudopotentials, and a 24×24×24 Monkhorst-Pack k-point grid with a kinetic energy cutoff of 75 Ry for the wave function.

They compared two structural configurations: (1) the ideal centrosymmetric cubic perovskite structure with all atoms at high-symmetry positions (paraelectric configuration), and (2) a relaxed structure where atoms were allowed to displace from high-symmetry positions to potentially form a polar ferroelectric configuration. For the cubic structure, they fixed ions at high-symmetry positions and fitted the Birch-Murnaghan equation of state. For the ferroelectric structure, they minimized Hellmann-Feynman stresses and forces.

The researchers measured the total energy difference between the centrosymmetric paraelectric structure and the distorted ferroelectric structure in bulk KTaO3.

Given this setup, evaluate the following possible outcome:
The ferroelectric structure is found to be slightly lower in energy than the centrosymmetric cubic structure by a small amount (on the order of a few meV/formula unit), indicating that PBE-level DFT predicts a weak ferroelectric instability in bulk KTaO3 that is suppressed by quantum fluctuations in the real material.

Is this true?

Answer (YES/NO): NO